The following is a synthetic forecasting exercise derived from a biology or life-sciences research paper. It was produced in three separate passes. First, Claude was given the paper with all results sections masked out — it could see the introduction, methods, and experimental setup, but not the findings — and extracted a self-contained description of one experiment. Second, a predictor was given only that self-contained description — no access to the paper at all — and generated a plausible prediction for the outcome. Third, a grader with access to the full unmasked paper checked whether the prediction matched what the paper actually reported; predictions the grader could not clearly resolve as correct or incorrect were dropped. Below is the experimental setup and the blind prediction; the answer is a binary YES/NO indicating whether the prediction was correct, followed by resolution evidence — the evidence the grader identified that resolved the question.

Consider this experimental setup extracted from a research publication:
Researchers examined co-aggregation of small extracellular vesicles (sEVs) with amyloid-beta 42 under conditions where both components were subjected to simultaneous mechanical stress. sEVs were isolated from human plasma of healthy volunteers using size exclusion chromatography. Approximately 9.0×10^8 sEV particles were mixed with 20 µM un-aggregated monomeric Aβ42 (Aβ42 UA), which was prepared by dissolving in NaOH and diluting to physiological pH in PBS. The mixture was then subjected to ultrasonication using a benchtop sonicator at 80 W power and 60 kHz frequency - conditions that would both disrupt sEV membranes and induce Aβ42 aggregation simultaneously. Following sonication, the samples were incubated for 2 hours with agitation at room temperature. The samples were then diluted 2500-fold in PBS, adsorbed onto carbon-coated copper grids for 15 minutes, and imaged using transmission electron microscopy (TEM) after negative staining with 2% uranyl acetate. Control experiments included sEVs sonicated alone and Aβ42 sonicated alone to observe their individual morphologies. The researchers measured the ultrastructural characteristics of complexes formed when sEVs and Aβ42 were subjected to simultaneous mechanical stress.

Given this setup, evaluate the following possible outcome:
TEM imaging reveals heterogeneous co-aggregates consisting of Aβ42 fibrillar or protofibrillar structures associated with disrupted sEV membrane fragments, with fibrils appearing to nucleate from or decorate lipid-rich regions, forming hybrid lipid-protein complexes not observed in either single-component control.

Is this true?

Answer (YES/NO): NO